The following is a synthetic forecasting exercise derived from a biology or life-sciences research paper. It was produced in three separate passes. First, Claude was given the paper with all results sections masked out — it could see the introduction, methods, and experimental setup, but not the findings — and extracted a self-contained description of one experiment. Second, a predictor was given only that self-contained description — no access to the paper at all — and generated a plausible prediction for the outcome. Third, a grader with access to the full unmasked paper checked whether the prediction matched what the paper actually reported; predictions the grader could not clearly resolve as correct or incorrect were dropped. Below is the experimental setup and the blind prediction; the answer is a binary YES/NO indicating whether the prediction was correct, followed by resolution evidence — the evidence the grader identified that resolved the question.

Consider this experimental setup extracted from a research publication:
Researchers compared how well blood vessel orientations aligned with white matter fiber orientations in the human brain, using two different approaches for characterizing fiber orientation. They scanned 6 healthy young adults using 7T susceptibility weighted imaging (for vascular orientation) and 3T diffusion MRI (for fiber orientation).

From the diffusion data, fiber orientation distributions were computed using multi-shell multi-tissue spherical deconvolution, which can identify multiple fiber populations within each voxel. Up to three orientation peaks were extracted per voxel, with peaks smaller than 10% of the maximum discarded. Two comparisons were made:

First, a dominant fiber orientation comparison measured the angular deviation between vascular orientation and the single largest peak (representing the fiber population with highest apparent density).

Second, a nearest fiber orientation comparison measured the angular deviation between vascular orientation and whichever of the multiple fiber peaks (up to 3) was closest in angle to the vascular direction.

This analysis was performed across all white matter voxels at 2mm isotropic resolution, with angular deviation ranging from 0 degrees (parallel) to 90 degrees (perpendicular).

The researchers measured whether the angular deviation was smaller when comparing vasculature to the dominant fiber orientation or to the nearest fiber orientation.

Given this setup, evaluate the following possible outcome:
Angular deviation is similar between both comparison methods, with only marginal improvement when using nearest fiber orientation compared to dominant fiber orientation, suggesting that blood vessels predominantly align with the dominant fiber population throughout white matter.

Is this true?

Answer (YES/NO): NO